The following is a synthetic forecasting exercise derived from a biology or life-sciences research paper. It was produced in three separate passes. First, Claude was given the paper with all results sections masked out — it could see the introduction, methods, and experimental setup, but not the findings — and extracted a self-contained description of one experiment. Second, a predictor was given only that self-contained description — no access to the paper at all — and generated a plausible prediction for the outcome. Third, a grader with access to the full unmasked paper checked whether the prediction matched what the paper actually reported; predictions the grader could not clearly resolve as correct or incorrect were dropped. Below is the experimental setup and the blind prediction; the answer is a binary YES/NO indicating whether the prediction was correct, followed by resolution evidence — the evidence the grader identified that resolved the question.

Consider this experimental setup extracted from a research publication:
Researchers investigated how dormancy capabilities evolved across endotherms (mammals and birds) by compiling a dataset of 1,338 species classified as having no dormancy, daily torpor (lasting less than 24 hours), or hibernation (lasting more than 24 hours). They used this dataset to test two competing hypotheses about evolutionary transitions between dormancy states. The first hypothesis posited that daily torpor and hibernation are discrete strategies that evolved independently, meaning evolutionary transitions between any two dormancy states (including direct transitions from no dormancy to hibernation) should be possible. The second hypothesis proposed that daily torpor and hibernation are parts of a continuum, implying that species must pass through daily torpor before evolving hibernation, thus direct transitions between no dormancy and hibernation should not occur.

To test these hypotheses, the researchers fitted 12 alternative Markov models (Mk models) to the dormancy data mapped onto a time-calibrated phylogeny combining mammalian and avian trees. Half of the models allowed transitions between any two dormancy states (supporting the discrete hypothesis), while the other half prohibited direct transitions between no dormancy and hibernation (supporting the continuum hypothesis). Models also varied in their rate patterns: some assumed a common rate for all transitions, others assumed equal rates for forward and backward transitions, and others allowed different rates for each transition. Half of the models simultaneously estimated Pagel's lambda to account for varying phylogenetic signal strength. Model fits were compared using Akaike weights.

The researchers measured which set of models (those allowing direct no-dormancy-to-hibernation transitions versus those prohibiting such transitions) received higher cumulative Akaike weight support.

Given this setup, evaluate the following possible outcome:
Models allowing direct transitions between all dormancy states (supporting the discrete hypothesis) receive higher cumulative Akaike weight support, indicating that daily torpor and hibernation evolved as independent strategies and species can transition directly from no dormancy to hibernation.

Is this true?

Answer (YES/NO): NO